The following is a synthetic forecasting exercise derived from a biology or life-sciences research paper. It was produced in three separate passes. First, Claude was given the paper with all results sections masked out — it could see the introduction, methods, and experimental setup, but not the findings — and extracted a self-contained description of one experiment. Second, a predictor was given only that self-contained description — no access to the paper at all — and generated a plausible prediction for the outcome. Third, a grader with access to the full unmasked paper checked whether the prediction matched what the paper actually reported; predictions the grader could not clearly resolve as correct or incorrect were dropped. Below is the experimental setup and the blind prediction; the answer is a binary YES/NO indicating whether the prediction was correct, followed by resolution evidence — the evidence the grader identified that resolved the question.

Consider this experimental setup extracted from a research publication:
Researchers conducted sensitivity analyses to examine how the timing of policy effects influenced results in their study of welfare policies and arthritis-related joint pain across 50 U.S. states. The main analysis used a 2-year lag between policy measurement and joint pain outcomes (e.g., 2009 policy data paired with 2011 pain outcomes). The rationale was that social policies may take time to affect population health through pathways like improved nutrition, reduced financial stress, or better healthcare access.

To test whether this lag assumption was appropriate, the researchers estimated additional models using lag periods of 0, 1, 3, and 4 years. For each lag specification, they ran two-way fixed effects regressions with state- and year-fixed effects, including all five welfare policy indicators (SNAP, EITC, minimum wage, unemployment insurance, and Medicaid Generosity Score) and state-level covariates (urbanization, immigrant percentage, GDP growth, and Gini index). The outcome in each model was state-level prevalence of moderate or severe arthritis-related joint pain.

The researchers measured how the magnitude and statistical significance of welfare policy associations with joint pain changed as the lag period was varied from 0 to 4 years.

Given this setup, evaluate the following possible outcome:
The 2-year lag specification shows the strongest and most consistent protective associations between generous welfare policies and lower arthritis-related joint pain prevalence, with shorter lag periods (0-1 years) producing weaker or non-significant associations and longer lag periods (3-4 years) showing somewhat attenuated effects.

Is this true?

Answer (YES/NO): NO